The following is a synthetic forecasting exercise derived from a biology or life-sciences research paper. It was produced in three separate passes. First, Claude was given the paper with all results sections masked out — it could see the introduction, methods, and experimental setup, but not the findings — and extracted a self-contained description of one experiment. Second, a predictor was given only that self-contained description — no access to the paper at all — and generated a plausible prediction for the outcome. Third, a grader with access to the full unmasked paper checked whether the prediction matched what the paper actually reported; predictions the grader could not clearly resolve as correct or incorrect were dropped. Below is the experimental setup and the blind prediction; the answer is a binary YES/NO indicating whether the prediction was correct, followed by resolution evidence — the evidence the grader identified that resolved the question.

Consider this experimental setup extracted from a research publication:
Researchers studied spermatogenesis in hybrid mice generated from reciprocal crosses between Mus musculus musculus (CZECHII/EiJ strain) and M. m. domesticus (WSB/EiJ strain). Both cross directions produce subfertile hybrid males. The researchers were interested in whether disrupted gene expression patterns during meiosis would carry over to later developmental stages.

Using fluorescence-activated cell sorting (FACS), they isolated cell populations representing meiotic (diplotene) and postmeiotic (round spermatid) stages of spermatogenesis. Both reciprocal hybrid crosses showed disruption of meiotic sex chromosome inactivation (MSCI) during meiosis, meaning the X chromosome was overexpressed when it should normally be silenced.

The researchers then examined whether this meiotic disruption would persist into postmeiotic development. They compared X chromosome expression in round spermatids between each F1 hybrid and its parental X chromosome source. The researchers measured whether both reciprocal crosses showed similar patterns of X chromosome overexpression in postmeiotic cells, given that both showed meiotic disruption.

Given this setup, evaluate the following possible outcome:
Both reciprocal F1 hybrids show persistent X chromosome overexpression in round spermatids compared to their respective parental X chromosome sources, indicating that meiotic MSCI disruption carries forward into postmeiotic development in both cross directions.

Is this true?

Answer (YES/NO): NO